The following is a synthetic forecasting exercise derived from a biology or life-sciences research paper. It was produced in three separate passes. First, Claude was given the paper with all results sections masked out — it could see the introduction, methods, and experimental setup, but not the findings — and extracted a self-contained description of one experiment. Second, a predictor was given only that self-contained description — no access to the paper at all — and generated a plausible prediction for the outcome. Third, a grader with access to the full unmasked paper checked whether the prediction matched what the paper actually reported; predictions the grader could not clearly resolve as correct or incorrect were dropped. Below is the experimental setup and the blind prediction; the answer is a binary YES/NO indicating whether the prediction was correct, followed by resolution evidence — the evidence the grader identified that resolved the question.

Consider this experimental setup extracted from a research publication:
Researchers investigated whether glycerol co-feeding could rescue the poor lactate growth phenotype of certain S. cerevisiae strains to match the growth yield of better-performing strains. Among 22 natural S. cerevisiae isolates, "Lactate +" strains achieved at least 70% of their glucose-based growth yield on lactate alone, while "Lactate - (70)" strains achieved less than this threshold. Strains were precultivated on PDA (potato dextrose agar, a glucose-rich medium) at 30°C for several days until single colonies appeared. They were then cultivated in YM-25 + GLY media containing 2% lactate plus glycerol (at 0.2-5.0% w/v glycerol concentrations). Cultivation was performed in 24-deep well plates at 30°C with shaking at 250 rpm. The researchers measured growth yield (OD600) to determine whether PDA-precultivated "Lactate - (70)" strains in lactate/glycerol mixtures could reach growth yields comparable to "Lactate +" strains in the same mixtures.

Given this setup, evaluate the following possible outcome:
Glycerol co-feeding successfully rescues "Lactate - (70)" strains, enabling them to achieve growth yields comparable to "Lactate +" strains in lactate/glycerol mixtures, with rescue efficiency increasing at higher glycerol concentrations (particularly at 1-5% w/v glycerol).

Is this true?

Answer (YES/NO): NO